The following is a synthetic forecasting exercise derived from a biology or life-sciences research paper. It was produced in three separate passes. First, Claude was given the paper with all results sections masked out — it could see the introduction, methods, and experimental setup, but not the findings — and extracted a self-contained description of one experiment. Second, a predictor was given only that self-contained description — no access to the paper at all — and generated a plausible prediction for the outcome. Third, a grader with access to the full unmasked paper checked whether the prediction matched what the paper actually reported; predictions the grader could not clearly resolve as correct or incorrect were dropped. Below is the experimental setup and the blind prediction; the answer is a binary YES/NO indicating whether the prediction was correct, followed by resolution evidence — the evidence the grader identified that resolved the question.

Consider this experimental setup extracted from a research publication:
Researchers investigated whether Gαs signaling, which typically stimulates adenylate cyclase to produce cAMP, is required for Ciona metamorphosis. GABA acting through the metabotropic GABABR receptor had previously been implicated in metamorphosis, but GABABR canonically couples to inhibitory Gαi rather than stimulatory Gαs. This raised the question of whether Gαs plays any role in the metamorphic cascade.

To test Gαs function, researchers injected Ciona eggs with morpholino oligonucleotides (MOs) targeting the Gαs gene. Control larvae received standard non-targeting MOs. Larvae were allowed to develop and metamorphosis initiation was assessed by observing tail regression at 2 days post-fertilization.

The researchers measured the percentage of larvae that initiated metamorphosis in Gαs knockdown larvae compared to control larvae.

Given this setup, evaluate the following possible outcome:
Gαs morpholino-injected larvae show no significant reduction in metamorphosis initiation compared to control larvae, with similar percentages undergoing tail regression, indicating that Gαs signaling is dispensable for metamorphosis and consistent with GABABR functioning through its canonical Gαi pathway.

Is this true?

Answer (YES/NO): NO